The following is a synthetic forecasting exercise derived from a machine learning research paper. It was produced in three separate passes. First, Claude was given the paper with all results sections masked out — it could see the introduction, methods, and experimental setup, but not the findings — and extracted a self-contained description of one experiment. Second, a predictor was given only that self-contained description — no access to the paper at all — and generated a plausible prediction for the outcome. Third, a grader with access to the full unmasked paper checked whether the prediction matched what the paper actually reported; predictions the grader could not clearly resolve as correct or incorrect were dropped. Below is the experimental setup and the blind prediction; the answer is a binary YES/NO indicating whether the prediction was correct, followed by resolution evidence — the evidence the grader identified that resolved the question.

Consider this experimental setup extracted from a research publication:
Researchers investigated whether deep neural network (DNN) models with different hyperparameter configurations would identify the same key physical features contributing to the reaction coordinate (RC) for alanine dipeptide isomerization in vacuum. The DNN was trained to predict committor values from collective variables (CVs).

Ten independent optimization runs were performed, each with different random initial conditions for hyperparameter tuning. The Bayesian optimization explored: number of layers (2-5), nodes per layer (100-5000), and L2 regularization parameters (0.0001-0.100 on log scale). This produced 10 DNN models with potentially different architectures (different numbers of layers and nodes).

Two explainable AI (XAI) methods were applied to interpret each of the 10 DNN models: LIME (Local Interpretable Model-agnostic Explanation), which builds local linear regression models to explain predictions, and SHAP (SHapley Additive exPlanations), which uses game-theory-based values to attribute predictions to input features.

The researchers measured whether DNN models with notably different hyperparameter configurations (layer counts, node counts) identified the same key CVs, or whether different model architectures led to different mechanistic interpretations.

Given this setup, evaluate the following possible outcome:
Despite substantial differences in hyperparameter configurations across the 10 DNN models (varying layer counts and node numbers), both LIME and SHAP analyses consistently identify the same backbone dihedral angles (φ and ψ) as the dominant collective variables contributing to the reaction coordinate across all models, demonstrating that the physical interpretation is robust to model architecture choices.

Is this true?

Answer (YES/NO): NO